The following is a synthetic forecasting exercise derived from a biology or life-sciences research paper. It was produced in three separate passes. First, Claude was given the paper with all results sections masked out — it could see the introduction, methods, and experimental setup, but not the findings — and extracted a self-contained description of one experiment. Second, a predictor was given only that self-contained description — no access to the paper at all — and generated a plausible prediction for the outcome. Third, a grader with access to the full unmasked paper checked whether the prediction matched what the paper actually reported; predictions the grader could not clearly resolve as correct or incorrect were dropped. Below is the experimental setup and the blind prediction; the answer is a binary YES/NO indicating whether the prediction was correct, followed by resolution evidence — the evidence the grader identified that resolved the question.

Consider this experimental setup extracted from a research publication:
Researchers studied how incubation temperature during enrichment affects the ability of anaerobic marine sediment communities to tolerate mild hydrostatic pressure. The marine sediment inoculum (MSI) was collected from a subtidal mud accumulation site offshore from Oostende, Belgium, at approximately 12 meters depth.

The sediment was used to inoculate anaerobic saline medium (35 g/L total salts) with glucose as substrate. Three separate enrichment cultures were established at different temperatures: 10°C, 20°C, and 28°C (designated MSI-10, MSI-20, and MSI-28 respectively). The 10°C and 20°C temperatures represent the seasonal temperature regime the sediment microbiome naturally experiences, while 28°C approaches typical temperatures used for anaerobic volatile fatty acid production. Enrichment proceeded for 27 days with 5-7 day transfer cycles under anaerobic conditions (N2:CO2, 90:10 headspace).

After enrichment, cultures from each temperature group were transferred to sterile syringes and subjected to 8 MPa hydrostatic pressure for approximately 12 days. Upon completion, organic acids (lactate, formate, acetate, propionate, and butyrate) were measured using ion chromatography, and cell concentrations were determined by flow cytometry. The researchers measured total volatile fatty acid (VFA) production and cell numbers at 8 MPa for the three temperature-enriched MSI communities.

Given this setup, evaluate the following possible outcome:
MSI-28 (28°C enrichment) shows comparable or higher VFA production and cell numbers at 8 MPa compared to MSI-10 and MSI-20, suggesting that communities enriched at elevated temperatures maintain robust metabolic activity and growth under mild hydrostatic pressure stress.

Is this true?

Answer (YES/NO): NO